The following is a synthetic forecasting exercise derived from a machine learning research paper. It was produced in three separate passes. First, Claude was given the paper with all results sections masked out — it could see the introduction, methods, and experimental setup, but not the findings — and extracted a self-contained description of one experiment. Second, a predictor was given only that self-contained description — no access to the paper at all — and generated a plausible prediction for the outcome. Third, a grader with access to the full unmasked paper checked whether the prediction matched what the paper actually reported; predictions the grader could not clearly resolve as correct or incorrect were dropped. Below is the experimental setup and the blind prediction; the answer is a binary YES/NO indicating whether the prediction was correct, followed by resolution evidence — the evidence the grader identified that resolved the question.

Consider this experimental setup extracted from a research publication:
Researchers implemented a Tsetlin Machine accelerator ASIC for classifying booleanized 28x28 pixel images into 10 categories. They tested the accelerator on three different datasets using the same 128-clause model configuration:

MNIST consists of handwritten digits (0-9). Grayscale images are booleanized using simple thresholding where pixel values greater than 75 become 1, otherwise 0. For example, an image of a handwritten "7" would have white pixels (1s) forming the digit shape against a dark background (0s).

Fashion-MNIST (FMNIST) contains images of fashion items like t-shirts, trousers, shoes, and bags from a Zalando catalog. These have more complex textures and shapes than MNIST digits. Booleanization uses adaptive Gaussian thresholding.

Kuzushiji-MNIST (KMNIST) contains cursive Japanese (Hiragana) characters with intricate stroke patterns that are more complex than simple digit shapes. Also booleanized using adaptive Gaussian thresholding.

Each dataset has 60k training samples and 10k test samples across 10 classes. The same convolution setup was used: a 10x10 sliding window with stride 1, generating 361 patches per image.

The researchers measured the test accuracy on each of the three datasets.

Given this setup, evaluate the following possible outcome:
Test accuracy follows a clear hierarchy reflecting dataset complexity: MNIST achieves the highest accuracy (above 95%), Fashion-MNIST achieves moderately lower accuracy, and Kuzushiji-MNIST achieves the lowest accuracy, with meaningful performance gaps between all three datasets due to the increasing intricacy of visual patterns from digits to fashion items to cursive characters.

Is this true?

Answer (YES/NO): NO